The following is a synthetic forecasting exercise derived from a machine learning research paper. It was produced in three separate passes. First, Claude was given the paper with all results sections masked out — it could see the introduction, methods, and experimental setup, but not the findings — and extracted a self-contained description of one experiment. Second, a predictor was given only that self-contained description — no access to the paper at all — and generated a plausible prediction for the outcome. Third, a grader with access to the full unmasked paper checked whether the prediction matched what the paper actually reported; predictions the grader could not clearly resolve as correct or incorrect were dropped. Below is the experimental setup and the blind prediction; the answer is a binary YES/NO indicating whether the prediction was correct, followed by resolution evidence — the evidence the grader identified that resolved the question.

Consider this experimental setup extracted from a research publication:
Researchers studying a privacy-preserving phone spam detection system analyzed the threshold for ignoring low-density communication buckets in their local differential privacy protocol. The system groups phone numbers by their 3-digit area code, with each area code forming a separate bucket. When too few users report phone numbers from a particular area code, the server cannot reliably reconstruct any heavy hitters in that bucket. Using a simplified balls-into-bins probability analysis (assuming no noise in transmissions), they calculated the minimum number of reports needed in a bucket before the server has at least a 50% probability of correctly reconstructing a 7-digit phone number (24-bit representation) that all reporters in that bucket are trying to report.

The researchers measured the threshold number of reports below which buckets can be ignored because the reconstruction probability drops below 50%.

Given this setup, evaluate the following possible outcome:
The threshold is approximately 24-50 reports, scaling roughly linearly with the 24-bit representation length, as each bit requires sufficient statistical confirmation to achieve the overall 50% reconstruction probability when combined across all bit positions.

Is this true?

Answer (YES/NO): NO